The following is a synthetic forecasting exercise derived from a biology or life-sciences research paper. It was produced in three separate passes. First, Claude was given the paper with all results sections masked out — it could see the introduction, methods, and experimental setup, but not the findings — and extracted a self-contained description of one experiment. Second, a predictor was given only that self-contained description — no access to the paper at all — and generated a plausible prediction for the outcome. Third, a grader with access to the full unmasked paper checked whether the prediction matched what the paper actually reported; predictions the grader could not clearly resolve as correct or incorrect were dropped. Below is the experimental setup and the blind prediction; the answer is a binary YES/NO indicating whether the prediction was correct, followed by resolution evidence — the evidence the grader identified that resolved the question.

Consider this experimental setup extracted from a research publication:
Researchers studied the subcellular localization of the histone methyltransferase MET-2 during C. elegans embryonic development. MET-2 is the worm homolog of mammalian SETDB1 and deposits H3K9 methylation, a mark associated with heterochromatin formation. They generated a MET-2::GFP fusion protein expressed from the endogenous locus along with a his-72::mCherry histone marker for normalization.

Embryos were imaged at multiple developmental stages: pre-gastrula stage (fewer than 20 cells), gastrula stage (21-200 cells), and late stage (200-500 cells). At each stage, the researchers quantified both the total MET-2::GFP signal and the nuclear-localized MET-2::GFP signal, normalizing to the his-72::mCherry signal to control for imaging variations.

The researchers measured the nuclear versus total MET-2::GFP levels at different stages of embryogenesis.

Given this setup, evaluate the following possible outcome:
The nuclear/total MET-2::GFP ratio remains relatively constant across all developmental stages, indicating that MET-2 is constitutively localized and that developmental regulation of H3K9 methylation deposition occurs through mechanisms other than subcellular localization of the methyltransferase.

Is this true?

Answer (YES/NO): NO